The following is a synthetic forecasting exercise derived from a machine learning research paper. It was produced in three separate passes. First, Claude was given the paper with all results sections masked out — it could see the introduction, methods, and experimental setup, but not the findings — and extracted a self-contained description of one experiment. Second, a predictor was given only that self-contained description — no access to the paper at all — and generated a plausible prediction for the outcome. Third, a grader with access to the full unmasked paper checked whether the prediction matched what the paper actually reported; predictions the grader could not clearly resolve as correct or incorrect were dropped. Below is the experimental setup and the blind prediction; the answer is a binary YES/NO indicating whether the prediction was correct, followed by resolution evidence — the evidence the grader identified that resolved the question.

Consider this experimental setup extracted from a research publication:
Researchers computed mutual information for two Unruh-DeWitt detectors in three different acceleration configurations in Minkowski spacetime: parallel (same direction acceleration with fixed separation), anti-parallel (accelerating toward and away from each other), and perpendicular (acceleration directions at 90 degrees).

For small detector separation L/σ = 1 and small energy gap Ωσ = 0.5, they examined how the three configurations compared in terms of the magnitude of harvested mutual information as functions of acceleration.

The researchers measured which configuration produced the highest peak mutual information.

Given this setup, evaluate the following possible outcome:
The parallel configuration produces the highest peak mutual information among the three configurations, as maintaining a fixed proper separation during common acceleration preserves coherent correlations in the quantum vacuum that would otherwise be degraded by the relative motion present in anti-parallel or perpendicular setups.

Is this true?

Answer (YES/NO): NO